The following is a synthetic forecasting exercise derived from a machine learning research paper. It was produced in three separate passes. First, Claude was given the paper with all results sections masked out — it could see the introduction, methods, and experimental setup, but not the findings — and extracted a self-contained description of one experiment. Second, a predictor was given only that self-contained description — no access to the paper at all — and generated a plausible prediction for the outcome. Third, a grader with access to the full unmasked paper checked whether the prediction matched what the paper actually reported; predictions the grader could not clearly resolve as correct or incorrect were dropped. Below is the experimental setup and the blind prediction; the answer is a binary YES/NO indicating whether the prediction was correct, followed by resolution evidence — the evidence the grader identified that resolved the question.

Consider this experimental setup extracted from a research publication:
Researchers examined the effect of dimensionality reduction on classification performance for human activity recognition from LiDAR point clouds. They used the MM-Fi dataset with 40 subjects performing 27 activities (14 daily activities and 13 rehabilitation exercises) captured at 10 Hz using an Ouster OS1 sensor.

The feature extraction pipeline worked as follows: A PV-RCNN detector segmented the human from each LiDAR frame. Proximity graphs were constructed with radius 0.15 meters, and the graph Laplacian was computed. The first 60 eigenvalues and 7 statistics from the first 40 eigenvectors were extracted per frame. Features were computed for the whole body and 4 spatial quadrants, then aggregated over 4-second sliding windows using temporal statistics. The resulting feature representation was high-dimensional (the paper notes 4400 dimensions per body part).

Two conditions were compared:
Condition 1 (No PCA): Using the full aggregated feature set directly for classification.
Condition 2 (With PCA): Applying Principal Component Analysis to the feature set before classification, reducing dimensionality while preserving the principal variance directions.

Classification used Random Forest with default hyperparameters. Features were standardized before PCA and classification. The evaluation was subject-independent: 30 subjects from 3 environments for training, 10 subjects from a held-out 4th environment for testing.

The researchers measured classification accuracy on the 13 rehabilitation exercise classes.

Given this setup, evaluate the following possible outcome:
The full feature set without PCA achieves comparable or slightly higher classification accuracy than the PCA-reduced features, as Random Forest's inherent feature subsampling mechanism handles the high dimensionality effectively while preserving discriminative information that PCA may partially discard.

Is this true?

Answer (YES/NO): YES